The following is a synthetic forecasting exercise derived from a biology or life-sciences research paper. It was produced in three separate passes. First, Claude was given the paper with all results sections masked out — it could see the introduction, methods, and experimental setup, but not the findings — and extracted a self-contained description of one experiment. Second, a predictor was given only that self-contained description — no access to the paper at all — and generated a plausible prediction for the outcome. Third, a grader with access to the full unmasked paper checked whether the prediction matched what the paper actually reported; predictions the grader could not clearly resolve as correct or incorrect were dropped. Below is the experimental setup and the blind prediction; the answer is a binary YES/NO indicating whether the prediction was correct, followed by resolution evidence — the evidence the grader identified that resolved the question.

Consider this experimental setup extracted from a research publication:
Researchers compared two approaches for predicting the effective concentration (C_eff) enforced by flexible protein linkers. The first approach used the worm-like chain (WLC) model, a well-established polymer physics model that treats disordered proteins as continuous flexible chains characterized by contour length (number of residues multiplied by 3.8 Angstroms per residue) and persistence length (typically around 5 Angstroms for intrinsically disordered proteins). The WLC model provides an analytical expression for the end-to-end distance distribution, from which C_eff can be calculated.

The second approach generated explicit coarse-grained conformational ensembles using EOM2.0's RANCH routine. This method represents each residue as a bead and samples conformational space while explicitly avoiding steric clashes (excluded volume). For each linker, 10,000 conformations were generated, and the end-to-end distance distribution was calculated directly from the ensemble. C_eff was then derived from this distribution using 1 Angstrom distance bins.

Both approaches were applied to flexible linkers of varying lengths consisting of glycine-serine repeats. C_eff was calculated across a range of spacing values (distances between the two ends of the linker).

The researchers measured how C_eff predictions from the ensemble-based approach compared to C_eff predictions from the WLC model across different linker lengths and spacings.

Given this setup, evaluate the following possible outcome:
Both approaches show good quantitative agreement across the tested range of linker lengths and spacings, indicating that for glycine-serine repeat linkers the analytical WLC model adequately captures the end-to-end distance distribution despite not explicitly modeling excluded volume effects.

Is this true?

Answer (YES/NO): NO